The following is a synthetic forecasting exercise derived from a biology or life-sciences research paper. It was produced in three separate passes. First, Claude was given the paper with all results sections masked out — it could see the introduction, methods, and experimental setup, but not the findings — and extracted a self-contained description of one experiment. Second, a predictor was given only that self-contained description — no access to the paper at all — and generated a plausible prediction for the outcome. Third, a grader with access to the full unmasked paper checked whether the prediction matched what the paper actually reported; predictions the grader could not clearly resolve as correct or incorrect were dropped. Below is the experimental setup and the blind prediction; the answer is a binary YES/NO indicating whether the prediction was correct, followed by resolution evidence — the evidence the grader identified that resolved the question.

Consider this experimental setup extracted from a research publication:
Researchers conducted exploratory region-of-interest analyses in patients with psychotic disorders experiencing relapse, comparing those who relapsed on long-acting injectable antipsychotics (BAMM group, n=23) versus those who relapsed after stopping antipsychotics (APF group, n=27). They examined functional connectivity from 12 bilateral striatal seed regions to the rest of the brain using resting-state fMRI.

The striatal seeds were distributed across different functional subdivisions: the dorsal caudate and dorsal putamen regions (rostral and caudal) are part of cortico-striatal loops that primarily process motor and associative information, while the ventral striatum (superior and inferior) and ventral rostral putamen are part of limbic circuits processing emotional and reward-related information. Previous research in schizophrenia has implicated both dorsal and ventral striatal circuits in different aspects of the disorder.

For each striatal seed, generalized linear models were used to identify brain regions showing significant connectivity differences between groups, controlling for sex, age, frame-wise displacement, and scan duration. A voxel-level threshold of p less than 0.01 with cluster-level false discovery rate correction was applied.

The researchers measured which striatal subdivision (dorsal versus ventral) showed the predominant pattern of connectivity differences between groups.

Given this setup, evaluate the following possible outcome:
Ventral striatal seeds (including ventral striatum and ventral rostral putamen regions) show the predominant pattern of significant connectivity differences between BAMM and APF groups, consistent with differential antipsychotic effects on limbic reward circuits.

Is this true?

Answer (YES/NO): NO